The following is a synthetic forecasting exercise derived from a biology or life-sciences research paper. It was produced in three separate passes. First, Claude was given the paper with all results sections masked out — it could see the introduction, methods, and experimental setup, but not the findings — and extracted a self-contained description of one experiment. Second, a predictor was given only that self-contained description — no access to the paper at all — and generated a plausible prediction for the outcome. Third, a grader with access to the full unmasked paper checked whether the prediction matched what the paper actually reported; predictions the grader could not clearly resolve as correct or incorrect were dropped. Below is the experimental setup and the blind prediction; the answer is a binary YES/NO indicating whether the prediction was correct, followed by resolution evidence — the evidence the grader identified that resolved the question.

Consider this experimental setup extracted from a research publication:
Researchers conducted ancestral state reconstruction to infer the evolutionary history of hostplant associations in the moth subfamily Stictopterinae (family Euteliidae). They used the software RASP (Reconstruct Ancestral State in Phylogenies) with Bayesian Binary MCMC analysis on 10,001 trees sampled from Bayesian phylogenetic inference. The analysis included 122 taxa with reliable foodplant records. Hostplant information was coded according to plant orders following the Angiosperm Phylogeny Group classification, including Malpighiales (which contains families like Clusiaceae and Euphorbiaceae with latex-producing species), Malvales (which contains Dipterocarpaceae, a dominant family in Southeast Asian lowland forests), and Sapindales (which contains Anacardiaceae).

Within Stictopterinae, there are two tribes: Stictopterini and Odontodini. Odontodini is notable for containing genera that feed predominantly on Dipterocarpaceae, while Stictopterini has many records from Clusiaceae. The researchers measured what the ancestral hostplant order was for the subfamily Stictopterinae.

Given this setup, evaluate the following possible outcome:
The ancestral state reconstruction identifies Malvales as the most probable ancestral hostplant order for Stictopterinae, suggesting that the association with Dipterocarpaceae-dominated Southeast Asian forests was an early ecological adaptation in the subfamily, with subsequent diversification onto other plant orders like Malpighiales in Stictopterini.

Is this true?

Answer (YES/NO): NO